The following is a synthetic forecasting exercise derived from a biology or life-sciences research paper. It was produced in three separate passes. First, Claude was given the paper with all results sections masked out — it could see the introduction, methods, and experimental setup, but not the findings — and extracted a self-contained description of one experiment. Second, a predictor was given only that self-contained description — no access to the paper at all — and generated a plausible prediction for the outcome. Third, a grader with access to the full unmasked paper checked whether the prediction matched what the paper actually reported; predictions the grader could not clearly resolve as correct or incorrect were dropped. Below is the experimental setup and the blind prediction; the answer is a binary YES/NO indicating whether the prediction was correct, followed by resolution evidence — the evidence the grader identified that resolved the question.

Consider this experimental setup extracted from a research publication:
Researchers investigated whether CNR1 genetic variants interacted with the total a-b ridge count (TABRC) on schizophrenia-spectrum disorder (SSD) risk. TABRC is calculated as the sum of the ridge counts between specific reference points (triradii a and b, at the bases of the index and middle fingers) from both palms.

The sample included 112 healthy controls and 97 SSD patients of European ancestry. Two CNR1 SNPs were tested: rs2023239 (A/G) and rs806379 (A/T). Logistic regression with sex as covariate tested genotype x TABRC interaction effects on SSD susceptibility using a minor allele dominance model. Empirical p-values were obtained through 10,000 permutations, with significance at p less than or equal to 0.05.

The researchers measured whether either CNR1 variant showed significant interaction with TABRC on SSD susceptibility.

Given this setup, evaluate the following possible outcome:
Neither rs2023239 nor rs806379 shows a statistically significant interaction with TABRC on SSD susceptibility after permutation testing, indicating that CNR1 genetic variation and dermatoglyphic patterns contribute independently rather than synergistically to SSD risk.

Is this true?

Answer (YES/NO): NO